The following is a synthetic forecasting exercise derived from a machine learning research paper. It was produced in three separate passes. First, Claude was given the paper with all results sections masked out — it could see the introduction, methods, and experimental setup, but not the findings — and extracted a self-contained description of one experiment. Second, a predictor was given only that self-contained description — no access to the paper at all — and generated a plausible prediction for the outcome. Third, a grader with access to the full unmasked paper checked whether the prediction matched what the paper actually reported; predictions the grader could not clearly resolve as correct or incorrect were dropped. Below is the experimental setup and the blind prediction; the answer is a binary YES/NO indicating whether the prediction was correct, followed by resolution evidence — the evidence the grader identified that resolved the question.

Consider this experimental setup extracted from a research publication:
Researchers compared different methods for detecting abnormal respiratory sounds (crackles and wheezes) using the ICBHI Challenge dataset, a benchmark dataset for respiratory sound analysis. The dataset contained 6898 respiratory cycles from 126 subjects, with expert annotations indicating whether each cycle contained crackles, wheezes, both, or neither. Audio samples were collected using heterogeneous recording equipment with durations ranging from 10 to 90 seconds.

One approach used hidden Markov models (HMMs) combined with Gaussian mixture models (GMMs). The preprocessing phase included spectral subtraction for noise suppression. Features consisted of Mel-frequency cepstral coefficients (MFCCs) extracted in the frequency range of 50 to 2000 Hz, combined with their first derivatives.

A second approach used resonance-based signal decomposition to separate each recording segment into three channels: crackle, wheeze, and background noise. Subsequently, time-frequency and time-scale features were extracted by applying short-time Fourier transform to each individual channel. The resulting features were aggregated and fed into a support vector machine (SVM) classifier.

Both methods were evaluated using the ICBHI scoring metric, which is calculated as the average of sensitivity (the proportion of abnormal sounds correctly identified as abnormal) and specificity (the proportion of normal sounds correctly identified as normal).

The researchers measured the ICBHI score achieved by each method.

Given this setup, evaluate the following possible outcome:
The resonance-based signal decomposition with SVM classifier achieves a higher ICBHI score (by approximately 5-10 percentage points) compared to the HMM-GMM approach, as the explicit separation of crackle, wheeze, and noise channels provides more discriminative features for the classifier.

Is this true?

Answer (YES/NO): NO